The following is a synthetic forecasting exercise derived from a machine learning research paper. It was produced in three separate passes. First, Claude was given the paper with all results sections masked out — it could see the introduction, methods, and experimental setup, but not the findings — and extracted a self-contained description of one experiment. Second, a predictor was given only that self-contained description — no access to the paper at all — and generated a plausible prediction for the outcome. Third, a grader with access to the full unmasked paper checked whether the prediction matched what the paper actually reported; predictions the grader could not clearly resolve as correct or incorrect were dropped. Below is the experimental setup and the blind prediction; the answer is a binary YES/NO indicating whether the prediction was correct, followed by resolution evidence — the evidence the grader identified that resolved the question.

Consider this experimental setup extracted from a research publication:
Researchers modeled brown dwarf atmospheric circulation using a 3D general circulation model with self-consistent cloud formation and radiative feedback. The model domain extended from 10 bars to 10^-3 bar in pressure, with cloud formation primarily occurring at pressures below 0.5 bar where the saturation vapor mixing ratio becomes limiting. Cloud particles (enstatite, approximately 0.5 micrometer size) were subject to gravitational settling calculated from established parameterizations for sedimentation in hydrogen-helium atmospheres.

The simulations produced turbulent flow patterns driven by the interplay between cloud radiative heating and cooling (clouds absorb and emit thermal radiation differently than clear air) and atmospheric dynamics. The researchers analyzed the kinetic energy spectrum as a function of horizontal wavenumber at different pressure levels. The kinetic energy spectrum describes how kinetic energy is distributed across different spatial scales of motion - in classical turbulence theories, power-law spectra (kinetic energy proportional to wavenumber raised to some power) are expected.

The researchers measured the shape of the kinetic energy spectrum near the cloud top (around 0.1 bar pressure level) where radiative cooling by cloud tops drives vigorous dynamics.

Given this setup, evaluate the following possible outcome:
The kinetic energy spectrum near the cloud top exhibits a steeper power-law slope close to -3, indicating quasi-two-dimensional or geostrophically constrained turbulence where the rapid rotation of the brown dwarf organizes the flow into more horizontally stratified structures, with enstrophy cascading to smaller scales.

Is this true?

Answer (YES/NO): YES